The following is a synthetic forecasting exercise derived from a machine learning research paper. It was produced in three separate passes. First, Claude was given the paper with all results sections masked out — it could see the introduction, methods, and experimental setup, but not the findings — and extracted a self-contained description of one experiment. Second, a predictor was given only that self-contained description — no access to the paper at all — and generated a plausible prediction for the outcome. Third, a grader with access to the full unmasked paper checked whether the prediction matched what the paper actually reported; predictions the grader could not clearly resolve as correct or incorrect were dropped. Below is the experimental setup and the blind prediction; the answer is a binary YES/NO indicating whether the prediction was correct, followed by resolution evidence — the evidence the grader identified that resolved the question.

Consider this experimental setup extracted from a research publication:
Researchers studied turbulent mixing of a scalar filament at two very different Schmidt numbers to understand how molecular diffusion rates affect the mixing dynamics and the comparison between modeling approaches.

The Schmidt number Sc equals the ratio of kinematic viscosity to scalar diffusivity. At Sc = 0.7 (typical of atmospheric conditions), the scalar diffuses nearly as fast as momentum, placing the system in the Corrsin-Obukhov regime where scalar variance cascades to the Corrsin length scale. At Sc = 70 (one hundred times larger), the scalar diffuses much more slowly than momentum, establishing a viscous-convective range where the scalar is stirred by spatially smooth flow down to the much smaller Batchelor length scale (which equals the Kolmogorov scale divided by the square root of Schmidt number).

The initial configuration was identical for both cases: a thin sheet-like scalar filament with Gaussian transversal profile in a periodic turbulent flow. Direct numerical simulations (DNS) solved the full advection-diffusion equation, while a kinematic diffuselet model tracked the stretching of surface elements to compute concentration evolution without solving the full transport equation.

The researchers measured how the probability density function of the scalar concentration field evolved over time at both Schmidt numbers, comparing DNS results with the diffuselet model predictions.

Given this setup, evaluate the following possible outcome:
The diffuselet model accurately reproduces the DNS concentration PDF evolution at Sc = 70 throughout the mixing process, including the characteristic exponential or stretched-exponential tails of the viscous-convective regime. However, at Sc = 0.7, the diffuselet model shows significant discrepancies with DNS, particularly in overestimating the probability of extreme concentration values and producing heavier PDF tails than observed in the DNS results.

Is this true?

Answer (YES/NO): NO